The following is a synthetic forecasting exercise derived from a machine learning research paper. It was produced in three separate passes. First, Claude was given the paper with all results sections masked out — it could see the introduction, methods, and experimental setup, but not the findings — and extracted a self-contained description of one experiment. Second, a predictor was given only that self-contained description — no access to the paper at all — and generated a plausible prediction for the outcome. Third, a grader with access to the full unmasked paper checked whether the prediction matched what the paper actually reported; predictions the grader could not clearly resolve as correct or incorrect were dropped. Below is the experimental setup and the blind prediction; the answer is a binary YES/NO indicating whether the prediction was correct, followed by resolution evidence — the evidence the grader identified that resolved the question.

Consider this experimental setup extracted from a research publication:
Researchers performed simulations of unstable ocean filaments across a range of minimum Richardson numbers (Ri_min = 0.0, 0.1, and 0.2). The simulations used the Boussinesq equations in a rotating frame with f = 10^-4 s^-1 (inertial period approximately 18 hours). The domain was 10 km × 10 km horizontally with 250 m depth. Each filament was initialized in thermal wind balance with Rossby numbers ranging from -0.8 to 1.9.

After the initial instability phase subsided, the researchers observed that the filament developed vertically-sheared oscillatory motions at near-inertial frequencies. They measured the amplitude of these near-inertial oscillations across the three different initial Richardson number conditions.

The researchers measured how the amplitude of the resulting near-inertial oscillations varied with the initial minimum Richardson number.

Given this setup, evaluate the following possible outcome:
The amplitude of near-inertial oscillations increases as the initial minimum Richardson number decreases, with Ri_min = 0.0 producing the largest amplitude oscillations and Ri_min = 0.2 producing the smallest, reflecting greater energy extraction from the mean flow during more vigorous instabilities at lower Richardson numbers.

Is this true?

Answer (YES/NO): YES